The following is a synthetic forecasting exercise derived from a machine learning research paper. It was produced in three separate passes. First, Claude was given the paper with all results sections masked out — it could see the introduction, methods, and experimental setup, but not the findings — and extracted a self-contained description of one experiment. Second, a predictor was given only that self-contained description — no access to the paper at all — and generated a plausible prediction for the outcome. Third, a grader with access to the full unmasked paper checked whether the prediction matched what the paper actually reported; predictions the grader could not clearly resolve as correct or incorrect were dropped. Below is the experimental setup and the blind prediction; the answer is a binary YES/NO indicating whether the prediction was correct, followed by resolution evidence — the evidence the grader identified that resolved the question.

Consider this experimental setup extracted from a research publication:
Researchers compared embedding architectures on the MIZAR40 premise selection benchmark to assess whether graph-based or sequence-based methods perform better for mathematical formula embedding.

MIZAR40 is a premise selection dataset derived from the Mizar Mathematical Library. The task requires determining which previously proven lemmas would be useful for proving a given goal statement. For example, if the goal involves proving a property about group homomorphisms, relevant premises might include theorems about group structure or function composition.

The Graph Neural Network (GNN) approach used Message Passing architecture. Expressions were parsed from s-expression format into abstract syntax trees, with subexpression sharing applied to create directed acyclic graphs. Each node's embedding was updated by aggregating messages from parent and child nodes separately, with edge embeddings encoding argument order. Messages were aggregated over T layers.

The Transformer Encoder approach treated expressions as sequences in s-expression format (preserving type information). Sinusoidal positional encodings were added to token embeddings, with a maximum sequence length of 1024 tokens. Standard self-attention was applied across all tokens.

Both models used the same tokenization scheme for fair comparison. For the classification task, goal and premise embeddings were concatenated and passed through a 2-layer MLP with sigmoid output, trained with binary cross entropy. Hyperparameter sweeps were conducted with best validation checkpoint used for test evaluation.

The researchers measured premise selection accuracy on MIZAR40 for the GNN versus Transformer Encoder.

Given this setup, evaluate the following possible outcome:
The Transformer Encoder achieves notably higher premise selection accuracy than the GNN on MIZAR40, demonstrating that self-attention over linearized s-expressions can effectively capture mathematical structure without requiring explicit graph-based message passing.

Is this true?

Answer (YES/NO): NO